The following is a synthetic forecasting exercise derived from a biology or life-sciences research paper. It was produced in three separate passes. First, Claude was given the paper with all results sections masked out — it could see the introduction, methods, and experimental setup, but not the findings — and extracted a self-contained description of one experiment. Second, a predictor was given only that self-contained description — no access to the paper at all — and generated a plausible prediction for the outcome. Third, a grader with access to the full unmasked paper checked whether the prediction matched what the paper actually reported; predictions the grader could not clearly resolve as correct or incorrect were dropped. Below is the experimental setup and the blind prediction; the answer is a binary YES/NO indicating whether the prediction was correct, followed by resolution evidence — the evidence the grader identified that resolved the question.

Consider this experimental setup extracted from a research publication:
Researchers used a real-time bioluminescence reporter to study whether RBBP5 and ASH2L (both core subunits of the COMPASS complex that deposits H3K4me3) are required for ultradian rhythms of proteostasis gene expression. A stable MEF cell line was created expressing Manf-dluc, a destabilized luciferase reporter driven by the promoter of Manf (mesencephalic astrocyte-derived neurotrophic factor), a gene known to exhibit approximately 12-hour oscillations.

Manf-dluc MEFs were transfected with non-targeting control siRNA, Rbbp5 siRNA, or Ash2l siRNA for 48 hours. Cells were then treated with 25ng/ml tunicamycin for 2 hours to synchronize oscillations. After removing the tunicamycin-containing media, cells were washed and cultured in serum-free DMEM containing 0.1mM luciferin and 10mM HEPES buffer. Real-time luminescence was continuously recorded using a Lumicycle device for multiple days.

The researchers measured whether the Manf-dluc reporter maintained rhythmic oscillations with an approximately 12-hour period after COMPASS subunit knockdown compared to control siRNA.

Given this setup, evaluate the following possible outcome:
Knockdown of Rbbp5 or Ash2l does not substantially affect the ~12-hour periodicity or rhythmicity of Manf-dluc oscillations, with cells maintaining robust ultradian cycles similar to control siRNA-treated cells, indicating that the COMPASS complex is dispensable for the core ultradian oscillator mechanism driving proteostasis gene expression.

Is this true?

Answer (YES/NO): NO